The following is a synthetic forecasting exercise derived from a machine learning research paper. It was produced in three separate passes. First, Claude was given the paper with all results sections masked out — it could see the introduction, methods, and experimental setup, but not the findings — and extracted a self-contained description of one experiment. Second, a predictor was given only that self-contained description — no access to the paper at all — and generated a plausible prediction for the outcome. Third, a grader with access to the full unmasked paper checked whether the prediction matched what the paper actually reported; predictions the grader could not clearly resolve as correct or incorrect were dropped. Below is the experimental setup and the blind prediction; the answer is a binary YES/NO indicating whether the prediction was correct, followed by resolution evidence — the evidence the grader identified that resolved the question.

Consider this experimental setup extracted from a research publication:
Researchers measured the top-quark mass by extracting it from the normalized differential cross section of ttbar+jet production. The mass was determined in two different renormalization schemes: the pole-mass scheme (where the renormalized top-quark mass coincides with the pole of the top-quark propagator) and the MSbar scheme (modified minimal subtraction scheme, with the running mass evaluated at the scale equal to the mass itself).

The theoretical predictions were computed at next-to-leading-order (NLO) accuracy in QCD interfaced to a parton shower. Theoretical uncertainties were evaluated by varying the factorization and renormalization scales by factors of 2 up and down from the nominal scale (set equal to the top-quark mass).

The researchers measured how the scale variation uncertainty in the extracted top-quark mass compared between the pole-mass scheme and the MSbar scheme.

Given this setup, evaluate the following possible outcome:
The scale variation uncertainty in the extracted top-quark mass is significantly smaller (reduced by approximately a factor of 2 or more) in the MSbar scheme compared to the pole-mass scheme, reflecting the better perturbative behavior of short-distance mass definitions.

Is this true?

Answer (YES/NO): NO